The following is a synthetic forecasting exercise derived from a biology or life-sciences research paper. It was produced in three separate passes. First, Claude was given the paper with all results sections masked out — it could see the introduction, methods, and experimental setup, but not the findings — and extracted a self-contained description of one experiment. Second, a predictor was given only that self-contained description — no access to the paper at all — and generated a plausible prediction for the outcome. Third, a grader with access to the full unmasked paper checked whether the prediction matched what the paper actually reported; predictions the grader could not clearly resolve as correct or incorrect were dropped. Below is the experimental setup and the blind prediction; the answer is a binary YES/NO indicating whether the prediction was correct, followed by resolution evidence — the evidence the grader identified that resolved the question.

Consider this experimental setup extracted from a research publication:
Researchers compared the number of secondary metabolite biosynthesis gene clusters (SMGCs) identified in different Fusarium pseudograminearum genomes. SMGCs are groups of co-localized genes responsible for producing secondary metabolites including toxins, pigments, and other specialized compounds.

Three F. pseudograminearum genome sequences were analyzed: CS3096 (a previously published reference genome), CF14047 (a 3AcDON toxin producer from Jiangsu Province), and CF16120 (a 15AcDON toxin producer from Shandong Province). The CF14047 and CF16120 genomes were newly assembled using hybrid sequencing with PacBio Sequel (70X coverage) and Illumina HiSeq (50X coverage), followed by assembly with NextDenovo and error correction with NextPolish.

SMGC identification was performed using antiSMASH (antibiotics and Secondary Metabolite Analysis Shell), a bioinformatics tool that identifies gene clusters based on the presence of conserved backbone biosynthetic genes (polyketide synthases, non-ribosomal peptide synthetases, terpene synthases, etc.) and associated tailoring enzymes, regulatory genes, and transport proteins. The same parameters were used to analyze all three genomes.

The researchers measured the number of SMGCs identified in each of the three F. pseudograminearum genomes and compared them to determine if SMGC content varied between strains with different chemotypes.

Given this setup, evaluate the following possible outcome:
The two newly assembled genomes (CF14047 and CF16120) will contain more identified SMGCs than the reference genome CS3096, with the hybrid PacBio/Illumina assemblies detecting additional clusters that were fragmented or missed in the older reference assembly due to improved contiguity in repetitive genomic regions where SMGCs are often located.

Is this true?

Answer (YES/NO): YES